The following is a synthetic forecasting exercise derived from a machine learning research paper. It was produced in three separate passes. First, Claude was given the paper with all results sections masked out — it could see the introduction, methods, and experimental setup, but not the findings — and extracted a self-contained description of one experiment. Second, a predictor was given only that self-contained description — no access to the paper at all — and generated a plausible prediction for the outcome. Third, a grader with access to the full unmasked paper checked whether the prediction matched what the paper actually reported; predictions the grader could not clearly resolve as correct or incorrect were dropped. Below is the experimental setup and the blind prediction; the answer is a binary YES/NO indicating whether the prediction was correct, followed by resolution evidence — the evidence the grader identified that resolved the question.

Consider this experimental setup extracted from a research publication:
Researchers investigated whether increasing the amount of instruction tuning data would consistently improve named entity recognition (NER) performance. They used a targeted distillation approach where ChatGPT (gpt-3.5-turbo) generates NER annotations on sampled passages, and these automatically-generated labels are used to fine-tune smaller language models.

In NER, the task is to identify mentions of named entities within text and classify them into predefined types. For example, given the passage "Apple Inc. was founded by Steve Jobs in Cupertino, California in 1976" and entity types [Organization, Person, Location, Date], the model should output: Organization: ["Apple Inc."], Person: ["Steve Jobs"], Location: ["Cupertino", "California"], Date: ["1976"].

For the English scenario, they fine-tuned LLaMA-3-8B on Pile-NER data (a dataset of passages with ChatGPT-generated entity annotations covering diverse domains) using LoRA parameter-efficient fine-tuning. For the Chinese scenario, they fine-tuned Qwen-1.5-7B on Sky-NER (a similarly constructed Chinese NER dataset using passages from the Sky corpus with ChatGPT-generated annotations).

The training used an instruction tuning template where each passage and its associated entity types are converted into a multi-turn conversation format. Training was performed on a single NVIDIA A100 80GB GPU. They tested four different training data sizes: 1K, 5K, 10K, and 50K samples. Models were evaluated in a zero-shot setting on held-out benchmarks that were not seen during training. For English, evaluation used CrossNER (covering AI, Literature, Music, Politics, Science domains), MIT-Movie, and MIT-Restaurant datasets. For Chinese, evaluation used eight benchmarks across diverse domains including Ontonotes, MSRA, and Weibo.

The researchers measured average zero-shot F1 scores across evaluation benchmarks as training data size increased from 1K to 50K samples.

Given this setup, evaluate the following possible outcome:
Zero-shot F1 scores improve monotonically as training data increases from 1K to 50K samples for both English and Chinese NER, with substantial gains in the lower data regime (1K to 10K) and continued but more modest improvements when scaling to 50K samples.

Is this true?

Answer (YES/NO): NO